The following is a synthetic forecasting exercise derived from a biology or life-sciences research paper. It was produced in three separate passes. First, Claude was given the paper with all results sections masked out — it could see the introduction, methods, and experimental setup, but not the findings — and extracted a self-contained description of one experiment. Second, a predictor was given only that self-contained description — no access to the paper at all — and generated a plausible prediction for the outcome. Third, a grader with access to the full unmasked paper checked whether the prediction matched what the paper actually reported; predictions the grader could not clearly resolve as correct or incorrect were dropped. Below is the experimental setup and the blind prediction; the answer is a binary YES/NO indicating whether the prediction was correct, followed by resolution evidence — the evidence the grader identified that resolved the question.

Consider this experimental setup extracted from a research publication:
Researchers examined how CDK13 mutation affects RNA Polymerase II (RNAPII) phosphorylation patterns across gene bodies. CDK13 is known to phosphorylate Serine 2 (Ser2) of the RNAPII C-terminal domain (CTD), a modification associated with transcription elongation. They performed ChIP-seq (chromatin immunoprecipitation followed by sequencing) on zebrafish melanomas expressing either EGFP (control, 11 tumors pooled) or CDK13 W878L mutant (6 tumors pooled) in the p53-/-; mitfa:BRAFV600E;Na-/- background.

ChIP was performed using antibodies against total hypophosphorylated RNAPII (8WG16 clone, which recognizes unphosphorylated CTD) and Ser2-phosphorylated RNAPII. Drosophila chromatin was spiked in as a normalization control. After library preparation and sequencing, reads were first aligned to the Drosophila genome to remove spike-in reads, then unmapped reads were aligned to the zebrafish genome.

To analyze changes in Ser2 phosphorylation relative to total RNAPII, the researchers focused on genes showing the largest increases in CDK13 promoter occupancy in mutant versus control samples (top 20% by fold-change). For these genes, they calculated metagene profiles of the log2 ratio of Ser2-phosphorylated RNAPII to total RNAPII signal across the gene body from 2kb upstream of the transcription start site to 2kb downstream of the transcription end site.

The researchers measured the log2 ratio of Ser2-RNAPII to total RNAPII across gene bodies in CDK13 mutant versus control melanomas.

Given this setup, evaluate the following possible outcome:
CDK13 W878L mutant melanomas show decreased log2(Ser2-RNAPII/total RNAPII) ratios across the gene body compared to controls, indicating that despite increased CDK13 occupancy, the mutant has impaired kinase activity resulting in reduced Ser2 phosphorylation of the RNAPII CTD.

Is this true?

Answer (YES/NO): NO